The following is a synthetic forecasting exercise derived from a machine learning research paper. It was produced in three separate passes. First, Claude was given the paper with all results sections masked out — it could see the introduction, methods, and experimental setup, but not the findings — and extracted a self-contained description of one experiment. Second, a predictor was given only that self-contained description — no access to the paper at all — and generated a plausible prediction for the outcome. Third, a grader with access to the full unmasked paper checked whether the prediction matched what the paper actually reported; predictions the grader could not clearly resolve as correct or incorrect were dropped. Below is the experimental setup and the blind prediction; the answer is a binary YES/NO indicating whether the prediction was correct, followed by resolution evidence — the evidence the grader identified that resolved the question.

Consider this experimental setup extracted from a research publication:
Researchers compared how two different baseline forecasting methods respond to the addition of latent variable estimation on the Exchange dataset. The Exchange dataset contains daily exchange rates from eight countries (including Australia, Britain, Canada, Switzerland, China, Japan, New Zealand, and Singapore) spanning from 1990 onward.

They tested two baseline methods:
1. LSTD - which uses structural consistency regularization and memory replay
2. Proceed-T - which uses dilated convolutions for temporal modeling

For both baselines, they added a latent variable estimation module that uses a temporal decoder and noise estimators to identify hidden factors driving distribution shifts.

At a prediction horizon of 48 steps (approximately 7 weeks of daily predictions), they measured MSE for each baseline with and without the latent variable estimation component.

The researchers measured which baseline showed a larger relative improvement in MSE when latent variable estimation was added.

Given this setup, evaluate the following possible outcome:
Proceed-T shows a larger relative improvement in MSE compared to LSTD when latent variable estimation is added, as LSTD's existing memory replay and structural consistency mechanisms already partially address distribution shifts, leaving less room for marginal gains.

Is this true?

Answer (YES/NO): YES